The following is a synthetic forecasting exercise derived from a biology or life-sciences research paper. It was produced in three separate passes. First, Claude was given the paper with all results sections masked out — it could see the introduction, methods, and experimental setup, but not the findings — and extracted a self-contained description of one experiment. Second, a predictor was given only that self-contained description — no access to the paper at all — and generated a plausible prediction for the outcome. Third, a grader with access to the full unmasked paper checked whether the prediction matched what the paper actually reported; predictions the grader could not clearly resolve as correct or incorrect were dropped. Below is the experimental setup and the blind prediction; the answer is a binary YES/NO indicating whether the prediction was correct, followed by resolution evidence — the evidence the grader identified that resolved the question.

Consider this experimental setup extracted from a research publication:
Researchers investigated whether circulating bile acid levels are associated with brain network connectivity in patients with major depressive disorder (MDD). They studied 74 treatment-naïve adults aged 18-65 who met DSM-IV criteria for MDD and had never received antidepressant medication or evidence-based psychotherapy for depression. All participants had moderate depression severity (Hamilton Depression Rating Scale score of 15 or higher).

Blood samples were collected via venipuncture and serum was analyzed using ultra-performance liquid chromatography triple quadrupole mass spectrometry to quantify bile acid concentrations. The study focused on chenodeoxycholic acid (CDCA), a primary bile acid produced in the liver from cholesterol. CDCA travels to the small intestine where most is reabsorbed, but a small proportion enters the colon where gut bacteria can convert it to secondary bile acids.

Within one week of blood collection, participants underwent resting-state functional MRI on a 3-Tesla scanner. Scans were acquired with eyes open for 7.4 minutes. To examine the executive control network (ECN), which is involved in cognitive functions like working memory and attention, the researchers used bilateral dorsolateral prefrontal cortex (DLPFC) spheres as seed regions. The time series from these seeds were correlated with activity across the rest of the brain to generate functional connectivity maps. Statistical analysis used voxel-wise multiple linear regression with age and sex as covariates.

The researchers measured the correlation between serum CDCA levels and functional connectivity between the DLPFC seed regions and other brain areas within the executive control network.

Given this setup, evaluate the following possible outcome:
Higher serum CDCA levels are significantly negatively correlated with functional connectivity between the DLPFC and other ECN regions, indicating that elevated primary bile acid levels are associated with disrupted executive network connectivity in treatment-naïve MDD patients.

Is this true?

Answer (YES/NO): YES